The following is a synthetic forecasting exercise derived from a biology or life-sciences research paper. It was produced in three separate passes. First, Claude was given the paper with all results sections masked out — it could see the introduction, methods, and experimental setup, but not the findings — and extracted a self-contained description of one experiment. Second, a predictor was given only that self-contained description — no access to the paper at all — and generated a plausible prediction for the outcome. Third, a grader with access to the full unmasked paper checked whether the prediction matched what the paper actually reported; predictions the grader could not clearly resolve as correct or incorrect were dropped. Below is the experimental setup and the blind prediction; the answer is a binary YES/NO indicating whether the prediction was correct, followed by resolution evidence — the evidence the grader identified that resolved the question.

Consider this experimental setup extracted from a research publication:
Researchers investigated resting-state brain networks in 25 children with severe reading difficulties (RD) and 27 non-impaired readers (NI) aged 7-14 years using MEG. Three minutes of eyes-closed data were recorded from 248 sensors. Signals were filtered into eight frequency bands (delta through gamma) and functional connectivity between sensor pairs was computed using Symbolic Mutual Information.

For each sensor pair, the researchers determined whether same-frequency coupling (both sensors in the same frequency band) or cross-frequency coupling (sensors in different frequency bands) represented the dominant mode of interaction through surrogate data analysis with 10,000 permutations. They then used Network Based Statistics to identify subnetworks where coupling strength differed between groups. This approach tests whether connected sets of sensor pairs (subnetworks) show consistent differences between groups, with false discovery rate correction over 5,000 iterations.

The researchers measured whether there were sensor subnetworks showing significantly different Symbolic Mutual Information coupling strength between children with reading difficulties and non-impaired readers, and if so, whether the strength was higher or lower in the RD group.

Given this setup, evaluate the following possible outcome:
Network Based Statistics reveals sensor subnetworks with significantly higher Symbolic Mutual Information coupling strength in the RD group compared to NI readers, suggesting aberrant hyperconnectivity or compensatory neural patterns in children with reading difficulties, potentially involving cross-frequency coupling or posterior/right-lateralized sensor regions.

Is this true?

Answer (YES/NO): NO